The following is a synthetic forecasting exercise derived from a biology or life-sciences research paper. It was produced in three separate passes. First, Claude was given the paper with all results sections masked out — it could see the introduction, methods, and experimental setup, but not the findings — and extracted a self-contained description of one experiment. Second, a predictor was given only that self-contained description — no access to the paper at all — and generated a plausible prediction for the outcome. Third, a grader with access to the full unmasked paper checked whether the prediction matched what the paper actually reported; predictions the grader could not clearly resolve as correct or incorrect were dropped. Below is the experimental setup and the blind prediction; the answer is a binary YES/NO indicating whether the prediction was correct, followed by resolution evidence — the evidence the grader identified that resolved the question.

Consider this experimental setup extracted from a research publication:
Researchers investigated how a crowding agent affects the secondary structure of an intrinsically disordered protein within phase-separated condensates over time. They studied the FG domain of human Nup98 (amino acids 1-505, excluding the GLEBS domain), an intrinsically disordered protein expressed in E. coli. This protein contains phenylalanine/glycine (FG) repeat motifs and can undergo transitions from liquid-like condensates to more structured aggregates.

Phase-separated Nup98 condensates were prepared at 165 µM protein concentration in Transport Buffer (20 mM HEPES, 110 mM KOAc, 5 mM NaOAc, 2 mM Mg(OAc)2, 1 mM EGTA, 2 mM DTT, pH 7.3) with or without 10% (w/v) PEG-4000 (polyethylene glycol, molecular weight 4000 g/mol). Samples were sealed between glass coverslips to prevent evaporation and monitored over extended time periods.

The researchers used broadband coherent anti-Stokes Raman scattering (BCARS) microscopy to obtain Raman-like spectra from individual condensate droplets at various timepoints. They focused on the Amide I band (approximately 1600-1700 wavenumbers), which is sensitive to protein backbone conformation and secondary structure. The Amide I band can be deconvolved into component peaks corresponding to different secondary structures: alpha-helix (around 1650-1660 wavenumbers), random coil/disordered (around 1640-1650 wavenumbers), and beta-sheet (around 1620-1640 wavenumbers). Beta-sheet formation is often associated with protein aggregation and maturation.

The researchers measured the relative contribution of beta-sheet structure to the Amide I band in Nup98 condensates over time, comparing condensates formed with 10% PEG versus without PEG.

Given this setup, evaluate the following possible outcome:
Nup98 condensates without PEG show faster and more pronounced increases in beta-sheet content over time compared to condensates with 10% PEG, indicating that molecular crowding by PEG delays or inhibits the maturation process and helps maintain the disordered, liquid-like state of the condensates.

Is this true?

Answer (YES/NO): NO